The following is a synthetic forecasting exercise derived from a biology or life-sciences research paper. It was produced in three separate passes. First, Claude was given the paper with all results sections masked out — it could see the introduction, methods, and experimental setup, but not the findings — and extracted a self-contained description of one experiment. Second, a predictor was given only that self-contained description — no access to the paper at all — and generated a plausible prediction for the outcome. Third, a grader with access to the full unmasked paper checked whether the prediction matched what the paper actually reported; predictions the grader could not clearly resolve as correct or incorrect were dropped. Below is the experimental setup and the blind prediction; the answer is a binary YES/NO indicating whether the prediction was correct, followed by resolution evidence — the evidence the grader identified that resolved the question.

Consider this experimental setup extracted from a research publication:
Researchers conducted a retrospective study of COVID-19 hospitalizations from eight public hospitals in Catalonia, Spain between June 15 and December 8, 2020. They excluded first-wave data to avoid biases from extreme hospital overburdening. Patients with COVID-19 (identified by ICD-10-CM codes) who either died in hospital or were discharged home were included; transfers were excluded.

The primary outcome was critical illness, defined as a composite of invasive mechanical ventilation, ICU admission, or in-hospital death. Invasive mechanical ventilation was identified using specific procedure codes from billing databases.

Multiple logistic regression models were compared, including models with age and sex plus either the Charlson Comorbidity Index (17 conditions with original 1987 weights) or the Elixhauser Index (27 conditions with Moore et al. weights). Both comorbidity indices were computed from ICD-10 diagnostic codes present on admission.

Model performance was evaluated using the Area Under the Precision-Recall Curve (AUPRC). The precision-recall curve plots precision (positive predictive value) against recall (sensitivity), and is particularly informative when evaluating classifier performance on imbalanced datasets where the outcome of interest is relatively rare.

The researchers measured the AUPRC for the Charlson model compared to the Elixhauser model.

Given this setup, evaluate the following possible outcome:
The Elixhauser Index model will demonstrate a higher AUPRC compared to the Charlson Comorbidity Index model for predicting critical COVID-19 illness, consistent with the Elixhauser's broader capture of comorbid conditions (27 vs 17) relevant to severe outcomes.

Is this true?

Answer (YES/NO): YES